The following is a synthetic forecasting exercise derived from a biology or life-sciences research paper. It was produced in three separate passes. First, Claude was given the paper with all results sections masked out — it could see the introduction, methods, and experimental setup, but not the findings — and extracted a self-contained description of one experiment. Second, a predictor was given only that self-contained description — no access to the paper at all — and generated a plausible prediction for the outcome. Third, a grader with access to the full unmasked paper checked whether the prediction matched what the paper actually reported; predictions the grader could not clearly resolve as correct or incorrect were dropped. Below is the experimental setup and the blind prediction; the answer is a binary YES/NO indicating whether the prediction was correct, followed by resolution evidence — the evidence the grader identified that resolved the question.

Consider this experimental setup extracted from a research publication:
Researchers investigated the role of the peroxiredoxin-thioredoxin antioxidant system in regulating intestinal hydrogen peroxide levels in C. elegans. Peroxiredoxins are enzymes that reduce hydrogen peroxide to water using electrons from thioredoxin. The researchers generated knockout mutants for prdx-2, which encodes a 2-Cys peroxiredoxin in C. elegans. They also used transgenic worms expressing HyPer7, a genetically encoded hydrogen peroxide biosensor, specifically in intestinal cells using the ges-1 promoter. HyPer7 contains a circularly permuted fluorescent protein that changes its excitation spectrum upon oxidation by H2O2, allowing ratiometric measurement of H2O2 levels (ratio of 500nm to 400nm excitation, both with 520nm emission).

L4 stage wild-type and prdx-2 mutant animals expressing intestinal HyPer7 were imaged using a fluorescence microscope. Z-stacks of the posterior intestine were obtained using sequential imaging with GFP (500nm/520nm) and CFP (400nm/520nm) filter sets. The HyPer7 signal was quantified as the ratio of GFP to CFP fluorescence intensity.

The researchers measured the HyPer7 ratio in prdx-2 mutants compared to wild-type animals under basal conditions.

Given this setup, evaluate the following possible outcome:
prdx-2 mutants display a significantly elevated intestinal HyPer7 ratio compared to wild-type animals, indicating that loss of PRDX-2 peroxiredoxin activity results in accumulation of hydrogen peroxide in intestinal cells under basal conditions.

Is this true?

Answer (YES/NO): YES